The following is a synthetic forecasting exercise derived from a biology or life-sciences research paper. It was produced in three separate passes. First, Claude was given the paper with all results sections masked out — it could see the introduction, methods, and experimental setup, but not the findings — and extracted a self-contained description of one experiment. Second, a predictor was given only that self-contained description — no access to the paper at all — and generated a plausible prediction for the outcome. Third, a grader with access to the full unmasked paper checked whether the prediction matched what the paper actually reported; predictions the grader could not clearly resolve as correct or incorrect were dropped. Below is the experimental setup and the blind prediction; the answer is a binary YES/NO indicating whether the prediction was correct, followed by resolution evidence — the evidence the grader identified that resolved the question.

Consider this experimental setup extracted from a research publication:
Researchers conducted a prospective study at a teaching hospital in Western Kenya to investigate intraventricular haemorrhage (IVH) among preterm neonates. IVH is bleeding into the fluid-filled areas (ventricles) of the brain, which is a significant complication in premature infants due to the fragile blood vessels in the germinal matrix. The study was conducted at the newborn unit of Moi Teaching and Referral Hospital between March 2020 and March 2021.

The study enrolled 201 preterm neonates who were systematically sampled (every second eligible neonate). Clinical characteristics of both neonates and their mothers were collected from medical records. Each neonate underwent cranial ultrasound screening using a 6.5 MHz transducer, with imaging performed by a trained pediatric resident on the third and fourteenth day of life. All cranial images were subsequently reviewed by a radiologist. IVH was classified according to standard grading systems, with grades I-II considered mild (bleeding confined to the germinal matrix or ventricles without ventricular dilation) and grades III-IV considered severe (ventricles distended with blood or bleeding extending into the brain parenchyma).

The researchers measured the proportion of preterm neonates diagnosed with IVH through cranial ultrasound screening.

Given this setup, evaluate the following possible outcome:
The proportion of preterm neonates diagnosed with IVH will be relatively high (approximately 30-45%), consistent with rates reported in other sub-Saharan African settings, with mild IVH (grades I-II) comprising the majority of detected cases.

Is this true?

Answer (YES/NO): YES